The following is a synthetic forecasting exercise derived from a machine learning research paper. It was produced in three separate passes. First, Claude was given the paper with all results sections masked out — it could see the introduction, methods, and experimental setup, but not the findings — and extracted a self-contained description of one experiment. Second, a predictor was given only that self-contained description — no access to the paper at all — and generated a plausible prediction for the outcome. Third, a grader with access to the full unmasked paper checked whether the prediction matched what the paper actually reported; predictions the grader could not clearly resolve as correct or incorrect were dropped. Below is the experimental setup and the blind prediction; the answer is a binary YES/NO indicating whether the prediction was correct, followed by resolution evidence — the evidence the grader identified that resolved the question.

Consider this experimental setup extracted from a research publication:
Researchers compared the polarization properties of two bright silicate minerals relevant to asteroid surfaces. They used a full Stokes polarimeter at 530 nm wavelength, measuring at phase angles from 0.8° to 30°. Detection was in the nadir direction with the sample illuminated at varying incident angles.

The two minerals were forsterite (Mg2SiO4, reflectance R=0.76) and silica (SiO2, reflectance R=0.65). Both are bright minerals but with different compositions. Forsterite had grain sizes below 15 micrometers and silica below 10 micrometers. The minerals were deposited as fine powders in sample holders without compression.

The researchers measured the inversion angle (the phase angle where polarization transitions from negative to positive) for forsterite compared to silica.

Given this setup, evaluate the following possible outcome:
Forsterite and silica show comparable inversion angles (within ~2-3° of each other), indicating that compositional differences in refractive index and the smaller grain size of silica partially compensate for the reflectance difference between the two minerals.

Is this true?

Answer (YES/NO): NO